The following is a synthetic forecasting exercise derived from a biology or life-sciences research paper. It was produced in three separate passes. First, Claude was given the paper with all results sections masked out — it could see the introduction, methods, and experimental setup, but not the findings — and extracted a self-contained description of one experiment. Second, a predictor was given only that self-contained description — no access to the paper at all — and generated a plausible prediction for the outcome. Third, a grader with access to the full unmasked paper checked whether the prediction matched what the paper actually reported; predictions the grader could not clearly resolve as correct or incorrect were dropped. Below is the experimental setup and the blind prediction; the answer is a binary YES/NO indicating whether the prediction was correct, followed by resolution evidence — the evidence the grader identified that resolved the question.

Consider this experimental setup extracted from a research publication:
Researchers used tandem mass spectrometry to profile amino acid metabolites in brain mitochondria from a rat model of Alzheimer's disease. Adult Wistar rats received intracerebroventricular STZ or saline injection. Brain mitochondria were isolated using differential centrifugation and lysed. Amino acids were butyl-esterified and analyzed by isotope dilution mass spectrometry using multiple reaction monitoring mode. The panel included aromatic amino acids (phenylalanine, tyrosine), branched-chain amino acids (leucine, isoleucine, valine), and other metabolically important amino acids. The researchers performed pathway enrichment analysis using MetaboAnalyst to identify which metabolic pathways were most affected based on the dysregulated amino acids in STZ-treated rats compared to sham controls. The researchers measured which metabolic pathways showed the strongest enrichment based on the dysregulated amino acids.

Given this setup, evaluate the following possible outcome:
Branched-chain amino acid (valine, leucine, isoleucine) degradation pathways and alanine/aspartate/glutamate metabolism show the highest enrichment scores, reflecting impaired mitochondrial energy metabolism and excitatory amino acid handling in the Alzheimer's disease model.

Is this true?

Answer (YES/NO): NO